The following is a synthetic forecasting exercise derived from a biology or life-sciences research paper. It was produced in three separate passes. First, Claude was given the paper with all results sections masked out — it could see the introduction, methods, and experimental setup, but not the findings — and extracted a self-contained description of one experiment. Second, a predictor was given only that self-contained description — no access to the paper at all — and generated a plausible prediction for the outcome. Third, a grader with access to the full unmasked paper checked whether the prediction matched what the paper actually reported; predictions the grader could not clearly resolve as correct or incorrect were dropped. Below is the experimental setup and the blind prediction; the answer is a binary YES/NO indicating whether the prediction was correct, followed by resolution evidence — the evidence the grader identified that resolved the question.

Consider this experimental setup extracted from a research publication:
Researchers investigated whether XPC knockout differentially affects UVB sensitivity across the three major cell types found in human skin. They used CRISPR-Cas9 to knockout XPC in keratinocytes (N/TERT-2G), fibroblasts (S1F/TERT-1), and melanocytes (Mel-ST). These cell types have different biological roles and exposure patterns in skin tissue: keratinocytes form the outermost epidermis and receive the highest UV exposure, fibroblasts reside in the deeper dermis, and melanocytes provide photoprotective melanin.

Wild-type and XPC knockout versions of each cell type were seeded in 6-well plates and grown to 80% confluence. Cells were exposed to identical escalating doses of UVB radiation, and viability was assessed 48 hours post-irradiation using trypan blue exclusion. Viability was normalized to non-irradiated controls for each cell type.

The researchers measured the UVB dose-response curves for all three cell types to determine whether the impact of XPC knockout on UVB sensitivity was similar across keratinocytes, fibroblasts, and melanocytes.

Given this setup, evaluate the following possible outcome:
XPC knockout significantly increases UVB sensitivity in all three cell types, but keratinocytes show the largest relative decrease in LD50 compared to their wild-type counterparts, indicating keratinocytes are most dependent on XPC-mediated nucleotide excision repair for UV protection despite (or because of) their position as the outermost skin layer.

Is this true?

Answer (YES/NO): NO